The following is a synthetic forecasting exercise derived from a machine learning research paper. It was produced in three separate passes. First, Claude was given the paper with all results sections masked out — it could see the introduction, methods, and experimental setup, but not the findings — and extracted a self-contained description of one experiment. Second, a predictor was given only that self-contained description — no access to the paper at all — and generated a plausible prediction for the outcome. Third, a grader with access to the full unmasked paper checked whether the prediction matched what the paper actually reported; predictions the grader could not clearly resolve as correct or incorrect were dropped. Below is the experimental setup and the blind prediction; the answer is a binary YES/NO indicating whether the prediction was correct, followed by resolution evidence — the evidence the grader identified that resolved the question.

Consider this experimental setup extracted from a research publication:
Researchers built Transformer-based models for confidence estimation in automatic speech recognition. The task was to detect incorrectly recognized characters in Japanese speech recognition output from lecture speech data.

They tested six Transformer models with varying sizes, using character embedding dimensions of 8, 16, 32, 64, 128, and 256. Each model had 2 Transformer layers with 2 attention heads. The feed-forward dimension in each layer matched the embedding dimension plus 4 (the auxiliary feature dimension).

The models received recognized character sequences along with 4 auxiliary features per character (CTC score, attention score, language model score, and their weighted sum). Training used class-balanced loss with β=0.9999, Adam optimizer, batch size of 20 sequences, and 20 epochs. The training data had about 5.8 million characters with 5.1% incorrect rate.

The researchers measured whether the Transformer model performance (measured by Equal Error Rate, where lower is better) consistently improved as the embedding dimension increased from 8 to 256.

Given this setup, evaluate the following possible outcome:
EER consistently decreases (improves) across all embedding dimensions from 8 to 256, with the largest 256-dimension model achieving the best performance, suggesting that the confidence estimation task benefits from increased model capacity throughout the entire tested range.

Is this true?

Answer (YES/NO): NO